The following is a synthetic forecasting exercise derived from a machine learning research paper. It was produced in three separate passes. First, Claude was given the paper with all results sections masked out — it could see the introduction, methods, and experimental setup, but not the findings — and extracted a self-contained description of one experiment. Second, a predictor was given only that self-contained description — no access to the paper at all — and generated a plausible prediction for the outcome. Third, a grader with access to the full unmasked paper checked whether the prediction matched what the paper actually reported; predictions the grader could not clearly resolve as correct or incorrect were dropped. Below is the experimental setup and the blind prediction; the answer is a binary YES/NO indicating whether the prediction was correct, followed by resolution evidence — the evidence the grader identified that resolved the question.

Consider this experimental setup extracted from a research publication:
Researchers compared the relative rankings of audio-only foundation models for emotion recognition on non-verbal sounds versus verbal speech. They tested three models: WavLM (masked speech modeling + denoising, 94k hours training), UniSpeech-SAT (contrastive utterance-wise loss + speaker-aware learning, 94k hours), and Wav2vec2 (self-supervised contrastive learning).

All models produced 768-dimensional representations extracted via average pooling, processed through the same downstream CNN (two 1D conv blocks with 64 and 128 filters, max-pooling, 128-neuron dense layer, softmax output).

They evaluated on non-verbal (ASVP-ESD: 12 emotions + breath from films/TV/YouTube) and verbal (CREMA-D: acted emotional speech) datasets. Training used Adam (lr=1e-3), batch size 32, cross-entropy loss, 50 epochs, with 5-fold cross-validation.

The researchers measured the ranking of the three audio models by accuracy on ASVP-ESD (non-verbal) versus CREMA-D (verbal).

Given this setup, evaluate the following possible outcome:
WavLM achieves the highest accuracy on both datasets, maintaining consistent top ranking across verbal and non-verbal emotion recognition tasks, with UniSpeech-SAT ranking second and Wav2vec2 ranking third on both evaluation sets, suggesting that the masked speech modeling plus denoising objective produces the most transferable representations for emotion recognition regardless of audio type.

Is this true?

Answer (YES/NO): NO